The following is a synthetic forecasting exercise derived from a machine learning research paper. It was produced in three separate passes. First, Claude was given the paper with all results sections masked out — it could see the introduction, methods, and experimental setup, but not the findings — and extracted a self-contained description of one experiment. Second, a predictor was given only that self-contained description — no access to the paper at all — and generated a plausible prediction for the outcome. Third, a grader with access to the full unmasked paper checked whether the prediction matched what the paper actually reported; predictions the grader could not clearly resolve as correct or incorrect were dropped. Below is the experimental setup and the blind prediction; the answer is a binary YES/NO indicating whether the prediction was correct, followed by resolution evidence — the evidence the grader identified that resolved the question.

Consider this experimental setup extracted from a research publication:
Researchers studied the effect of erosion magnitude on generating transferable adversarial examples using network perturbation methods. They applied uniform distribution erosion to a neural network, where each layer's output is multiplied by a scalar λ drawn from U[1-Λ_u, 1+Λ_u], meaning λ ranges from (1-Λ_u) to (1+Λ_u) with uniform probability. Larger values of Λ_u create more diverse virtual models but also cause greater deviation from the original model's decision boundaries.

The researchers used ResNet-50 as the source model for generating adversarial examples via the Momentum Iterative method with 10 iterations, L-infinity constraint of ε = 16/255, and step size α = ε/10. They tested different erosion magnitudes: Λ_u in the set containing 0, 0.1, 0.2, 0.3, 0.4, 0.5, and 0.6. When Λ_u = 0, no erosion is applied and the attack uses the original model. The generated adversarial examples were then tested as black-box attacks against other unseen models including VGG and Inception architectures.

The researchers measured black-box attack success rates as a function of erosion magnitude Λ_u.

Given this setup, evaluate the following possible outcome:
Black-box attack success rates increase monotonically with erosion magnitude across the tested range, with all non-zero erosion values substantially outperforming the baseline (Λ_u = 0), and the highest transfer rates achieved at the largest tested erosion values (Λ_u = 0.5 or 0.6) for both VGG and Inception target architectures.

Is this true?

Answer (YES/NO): NO